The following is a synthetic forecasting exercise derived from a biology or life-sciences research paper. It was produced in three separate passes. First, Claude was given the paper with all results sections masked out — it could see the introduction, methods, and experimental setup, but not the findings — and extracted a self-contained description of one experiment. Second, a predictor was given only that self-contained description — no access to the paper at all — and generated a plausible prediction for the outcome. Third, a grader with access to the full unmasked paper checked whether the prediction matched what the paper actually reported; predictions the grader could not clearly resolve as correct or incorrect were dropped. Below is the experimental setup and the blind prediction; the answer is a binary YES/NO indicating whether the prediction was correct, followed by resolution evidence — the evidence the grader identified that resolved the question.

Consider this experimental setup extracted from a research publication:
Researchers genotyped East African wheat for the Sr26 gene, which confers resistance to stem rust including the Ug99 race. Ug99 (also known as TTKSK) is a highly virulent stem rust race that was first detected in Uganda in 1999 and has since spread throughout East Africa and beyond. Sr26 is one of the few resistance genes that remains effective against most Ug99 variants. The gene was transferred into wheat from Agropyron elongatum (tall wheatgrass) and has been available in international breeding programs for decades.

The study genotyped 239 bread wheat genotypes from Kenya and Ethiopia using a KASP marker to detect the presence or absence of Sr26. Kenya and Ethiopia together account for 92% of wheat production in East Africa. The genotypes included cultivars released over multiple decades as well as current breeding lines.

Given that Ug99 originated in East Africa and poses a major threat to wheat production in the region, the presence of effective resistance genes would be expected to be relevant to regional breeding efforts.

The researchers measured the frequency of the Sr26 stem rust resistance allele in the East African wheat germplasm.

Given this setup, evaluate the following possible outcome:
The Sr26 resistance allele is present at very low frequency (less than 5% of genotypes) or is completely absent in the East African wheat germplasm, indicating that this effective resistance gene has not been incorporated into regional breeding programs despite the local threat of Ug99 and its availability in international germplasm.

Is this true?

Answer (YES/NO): YES